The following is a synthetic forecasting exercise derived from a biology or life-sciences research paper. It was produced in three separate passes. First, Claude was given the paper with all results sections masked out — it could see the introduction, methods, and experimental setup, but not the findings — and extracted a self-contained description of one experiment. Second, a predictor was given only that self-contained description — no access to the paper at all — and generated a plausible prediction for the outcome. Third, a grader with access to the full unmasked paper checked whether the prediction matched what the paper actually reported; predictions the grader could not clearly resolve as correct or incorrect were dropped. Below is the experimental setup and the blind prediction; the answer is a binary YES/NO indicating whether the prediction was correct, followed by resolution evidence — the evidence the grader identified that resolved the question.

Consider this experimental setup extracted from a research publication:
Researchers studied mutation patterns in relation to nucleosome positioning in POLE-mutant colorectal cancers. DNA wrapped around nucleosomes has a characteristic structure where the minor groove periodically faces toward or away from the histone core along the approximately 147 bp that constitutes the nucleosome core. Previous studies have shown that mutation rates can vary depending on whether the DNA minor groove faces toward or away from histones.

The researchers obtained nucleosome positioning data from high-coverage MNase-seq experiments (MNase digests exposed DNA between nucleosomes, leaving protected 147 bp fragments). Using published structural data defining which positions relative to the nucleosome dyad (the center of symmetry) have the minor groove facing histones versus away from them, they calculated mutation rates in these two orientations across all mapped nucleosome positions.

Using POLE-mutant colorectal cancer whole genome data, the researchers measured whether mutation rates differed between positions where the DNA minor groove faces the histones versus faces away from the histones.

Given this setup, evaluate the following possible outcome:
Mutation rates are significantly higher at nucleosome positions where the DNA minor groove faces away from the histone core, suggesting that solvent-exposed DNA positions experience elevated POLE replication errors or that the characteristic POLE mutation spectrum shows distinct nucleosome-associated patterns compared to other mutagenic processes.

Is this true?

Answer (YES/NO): NO